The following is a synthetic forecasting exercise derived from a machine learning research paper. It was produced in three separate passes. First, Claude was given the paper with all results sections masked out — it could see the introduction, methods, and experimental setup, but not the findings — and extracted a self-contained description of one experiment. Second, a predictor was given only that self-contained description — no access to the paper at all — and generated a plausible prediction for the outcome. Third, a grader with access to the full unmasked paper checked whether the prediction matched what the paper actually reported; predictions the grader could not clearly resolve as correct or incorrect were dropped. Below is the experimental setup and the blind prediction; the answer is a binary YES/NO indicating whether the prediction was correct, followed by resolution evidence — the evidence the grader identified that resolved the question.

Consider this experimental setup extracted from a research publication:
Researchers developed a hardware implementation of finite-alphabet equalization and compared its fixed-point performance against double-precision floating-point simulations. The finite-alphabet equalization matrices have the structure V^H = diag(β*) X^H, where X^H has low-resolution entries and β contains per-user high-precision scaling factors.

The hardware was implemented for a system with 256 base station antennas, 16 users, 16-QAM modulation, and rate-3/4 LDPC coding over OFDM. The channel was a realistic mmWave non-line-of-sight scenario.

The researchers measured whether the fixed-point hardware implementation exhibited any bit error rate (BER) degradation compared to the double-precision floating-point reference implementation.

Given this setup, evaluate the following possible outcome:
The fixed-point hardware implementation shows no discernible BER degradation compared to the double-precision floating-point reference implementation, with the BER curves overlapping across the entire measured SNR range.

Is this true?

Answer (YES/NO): YES